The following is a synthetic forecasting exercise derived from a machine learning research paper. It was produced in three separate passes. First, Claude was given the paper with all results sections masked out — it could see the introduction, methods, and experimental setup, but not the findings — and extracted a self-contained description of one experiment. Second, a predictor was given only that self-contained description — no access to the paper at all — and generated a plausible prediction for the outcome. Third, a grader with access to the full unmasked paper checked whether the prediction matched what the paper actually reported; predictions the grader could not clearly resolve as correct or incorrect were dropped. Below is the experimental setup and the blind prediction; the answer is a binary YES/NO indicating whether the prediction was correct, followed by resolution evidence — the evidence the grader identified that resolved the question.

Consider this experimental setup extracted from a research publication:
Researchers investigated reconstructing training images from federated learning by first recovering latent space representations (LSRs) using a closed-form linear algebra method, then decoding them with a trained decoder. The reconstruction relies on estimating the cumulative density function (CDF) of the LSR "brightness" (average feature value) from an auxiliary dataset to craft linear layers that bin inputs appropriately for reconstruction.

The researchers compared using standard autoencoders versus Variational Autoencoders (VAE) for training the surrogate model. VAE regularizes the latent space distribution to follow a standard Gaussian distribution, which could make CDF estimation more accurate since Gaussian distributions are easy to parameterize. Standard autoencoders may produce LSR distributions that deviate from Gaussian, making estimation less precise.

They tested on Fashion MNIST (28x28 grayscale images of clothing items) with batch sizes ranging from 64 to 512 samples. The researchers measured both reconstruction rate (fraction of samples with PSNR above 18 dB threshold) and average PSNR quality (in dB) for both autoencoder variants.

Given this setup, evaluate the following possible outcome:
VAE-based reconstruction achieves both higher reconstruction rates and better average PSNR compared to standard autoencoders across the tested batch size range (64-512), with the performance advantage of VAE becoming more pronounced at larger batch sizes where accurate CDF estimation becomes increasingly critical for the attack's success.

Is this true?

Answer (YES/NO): NO